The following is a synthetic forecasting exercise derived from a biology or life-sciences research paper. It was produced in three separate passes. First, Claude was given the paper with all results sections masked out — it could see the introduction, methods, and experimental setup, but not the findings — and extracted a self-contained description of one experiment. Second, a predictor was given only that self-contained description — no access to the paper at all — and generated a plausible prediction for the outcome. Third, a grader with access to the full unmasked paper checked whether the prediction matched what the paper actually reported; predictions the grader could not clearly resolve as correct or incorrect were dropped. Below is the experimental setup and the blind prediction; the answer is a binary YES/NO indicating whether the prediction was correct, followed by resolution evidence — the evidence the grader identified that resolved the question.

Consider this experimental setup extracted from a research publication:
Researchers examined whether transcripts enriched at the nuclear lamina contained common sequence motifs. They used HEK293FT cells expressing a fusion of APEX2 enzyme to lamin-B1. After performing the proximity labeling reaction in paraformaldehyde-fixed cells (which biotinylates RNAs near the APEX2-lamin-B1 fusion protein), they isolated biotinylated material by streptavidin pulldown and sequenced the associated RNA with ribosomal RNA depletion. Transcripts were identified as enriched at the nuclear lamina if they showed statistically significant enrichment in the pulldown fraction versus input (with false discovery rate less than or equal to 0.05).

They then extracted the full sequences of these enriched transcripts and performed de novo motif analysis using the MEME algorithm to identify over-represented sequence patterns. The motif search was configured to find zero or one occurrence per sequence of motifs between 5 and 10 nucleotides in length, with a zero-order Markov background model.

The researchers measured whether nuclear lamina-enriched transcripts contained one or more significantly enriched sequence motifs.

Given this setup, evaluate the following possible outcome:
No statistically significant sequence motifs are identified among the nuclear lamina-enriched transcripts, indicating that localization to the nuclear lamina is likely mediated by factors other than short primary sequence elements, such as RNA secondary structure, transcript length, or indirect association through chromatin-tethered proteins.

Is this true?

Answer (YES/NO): NO